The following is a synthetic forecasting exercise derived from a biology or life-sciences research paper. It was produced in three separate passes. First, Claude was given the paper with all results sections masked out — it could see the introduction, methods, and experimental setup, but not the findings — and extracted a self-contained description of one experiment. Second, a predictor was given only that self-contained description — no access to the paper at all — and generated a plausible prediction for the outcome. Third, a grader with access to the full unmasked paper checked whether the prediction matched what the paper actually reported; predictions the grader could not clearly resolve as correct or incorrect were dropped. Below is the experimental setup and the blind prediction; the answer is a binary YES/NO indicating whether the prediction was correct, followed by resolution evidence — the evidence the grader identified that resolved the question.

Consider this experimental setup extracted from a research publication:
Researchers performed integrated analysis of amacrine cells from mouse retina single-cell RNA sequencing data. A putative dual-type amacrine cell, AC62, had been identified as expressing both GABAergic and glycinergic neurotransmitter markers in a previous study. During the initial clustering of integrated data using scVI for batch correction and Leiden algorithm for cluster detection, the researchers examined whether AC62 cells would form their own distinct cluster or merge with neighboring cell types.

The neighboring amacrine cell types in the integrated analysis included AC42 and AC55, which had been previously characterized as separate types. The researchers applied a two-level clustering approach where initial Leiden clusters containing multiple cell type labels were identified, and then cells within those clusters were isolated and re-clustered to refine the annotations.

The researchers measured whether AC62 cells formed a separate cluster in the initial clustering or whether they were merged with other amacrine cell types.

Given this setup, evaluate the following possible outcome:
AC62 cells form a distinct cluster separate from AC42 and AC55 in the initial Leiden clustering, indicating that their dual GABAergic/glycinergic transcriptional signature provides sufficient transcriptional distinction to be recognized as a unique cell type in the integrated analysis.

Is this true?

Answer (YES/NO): NO